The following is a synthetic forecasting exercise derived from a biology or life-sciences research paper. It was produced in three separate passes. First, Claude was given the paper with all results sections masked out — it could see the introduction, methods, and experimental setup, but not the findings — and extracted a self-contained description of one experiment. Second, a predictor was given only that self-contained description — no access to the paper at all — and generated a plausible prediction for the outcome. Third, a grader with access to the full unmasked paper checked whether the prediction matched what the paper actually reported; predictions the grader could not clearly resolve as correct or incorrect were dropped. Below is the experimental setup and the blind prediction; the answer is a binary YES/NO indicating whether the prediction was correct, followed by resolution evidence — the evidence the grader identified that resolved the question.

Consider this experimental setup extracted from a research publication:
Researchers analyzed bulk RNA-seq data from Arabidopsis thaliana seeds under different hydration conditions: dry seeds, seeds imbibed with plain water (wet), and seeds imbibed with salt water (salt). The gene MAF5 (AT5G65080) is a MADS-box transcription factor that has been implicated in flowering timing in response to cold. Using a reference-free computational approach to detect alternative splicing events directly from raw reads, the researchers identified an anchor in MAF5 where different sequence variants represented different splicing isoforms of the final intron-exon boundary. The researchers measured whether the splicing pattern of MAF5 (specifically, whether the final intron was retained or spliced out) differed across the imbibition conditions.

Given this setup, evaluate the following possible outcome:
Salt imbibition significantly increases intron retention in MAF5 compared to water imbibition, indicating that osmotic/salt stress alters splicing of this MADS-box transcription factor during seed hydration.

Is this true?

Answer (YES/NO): NO